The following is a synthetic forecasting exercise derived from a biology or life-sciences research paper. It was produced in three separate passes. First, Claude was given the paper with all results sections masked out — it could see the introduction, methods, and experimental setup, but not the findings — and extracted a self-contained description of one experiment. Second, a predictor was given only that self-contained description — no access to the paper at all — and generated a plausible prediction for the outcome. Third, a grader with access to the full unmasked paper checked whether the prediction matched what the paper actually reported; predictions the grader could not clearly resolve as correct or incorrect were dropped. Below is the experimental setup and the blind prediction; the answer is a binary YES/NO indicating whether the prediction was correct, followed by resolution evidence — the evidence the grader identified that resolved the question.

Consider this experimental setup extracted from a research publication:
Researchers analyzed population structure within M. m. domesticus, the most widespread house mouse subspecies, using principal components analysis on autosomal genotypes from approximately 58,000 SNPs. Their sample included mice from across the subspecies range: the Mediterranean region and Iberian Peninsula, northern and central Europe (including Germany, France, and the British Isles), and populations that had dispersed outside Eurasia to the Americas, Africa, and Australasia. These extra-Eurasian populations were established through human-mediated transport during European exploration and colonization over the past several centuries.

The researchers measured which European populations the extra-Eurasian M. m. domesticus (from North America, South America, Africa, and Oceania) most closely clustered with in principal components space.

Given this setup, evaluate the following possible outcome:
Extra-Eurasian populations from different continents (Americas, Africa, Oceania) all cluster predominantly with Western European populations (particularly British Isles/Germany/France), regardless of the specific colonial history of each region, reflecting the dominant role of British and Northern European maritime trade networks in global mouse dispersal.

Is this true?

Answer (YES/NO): NO